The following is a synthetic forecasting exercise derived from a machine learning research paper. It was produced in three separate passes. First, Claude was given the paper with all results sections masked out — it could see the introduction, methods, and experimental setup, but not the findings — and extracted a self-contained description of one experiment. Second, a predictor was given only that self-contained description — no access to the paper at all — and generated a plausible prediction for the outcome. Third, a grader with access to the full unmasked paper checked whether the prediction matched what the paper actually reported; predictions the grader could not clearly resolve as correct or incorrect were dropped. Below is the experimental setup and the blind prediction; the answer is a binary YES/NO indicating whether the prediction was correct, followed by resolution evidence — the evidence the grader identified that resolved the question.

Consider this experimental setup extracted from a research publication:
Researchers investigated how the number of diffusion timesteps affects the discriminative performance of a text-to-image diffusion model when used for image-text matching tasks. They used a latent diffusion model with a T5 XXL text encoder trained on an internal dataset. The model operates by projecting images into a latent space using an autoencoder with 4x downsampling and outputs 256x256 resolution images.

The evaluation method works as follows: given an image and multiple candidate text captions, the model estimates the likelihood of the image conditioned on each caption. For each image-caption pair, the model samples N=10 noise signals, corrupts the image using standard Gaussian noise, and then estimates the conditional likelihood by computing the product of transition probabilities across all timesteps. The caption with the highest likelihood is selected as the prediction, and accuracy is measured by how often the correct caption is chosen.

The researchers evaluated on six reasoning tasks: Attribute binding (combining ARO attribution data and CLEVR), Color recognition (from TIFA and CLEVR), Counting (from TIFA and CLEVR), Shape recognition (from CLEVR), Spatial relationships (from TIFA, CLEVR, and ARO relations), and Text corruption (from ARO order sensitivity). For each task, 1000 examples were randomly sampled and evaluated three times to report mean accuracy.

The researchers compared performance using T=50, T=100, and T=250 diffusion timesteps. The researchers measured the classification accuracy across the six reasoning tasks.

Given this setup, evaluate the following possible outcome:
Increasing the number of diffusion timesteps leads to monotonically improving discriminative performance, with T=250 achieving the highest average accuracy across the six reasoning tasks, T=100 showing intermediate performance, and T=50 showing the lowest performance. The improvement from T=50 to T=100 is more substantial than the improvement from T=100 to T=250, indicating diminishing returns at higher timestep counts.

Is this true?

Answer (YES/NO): NO